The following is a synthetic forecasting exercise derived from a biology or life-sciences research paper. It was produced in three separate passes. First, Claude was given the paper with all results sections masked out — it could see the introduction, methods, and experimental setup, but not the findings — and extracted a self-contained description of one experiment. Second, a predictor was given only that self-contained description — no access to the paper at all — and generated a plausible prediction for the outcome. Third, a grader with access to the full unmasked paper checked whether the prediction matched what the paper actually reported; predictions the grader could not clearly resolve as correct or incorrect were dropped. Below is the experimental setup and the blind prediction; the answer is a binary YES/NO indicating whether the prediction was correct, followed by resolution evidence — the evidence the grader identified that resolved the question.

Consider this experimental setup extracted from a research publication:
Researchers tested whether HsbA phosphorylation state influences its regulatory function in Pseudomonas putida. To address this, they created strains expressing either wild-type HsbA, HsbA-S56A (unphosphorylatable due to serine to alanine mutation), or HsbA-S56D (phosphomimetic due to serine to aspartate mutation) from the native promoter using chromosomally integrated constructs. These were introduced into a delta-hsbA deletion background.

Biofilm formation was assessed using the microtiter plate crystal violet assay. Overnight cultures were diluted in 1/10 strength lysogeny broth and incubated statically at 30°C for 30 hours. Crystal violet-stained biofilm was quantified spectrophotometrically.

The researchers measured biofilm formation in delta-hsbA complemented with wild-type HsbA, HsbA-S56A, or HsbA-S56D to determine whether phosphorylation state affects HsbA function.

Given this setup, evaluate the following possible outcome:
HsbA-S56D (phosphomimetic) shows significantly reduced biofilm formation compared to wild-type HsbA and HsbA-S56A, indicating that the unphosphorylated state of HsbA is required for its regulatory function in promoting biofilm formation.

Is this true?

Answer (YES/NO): NO